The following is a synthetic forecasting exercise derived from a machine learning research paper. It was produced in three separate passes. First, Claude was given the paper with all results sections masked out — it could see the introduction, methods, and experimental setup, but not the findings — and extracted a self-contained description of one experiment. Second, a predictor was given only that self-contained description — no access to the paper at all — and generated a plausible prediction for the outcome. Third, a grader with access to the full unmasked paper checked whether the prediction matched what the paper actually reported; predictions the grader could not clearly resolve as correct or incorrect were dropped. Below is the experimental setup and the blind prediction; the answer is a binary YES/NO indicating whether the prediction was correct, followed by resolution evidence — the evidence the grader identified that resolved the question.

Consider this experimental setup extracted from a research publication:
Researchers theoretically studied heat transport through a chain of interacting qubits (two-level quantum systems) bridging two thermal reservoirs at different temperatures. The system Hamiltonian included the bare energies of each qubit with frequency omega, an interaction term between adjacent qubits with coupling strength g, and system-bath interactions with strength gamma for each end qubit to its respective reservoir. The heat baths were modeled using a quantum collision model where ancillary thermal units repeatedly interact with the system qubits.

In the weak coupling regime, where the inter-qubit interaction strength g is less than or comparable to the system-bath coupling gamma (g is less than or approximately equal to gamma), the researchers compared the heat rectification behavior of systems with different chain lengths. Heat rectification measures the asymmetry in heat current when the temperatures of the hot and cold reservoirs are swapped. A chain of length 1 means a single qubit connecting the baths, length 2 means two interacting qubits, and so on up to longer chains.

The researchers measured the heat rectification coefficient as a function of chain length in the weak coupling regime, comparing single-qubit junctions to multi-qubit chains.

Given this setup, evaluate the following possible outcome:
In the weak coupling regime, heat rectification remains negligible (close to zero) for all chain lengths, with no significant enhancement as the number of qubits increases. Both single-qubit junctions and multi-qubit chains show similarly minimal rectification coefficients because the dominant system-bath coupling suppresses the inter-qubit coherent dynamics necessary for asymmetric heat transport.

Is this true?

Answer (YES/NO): NO